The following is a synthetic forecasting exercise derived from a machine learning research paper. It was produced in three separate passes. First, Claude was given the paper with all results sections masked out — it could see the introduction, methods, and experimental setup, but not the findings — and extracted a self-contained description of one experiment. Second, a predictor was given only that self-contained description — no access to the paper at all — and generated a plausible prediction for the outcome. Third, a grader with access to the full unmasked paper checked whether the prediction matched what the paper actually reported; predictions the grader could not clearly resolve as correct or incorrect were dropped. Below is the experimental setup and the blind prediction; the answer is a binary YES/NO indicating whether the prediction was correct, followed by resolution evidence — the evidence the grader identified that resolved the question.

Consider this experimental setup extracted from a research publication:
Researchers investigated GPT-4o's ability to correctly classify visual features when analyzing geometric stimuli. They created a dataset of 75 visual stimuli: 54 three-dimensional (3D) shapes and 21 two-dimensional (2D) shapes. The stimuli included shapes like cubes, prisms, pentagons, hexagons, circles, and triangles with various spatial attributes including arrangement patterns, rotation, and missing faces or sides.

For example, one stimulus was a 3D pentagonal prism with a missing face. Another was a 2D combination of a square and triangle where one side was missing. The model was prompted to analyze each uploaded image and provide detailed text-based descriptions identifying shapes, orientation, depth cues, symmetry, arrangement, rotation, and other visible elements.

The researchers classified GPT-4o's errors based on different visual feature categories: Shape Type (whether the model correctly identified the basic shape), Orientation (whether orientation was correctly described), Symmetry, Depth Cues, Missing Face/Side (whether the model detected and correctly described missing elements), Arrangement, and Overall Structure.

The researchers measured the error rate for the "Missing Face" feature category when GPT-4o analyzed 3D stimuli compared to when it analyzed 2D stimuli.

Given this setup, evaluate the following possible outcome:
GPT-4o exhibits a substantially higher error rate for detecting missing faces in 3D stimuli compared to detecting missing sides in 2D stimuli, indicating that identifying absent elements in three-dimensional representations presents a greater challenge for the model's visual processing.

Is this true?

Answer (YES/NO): YES